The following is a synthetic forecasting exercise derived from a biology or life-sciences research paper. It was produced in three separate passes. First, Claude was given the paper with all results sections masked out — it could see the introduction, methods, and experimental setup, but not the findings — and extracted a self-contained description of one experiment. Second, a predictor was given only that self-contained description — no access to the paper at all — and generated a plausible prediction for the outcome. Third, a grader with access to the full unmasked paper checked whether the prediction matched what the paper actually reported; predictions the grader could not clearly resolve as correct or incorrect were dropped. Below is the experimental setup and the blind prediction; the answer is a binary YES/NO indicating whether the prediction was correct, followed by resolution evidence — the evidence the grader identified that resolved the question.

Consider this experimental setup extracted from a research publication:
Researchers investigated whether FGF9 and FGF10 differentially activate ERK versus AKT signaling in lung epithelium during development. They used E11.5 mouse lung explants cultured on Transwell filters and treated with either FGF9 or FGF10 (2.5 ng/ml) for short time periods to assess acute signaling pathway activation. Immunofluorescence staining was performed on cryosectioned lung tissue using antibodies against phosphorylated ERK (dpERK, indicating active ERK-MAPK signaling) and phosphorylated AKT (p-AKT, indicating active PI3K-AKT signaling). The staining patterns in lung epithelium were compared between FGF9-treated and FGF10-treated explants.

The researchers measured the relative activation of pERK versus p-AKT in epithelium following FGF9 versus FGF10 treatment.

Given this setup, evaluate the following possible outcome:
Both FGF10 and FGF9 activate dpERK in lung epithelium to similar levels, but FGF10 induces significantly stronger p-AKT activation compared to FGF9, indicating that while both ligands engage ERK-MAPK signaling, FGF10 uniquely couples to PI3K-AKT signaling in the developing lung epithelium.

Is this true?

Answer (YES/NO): NO